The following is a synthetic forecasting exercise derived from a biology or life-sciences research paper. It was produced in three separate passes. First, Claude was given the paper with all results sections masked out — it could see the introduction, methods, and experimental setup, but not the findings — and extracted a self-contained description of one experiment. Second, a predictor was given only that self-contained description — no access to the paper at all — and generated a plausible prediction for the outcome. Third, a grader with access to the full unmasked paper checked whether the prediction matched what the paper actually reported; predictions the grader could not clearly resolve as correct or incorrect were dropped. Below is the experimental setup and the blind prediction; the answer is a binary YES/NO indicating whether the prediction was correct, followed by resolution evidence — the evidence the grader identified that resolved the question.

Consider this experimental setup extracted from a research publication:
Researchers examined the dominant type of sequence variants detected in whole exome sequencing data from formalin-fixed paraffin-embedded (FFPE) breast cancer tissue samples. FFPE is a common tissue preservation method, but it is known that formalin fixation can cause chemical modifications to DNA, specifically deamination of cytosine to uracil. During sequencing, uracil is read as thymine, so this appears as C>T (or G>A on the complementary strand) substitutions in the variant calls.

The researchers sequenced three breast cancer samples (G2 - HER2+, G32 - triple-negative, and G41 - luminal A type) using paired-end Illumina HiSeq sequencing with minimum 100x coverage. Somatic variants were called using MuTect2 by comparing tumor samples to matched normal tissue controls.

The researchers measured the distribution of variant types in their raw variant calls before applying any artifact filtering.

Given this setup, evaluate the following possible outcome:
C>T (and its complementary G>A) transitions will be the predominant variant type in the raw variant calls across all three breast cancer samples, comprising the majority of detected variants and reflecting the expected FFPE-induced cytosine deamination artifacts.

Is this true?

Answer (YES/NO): YES